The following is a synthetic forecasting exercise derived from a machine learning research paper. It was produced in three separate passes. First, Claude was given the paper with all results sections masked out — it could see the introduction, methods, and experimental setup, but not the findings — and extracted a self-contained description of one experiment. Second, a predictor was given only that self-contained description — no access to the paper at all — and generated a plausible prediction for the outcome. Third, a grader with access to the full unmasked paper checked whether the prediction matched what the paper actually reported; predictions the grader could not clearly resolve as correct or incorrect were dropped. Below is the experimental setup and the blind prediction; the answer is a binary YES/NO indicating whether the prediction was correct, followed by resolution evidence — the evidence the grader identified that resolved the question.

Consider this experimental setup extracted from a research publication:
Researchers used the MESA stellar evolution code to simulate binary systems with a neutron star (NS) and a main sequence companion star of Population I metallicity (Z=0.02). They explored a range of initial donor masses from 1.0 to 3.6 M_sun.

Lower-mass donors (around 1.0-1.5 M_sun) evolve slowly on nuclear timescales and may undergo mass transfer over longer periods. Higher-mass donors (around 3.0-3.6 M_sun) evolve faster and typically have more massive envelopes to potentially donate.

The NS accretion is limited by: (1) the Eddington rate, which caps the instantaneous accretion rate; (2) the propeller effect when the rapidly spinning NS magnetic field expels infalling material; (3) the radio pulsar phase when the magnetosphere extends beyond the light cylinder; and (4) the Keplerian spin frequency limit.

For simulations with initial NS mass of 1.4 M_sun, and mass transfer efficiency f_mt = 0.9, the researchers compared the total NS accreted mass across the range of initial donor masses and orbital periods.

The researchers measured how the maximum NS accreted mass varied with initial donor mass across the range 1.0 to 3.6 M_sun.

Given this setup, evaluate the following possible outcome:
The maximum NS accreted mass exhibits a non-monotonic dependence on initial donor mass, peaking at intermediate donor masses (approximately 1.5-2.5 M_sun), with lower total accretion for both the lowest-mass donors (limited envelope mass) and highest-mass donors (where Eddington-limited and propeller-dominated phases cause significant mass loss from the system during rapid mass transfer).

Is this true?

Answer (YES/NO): YES